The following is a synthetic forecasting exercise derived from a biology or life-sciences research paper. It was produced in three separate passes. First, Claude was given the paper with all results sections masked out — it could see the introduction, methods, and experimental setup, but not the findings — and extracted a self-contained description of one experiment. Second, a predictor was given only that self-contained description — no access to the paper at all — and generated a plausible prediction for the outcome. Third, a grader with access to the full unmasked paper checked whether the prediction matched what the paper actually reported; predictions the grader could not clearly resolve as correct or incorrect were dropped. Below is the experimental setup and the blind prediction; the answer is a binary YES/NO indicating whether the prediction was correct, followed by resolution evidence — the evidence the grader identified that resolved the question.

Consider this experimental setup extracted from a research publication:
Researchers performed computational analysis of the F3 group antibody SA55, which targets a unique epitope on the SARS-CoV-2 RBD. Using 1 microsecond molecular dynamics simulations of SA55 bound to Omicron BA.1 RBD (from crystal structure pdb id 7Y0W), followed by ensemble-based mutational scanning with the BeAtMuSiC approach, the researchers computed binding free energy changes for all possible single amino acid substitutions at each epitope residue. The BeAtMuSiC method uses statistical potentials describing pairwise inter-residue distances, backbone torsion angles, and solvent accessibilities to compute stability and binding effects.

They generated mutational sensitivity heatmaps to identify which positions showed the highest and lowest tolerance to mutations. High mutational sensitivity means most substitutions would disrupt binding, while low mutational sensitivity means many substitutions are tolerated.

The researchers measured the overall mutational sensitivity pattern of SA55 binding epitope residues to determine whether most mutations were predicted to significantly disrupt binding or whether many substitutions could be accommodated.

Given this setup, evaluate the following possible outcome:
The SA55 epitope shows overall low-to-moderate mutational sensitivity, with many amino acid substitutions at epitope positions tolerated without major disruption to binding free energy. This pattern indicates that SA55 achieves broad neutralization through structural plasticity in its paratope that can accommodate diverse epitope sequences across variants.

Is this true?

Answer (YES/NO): NO